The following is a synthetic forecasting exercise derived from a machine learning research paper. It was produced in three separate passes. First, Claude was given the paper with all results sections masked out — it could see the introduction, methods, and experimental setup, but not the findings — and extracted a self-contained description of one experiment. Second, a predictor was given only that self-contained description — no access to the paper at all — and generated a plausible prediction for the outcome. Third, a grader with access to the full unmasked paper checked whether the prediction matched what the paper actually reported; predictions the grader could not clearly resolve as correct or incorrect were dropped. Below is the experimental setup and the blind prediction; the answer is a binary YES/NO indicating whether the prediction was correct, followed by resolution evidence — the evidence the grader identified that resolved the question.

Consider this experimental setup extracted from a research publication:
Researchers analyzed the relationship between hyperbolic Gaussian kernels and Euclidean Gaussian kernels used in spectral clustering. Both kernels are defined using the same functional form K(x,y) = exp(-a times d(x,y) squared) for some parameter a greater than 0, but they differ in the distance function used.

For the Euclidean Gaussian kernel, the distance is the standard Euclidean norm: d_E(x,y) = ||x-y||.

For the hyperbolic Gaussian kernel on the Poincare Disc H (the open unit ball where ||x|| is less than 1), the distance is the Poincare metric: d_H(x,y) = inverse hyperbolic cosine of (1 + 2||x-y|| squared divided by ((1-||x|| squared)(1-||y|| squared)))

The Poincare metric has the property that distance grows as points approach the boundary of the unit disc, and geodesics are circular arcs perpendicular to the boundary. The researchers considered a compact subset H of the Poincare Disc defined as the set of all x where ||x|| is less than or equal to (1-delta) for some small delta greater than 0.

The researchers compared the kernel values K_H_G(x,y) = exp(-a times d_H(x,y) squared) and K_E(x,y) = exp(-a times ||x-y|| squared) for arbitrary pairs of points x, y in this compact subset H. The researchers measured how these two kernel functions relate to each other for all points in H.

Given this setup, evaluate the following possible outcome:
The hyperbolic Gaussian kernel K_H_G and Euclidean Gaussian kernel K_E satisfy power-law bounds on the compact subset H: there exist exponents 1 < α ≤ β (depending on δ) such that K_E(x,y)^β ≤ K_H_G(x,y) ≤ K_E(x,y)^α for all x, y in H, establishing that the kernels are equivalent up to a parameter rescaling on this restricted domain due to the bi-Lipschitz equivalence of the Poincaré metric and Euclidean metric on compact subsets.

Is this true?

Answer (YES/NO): NO